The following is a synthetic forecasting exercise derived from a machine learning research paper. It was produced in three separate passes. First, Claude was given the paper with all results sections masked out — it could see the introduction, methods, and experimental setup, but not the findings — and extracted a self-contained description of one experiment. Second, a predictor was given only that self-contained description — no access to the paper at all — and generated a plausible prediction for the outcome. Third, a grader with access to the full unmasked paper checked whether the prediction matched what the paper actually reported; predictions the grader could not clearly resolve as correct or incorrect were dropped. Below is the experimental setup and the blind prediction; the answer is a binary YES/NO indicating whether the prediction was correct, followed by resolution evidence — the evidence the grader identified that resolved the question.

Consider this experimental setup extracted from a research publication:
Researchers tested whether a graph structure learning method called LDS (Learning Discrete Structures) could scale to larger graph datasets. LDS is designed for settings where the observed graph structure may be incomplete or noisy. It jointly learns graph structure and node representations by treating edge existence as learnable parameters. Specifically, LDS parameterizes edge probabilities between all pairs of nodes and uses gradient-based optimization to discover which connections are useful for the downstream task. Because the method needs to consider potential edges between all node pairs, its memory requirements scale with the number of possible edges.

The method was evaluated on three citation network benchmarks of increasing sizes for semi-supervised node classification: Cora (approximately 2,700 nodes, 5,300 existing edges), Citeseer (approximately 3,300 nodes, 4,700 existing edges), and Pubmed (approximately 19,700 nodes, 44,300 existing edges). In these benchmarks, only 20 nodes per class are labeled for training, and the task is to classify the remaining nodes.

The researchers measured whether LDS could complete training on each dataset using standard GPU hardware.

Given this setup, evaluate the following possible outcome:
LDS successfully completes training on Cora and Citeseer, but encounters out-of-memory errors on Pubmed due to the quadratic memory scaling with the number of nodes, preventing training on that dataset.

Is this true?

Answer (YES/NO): YES